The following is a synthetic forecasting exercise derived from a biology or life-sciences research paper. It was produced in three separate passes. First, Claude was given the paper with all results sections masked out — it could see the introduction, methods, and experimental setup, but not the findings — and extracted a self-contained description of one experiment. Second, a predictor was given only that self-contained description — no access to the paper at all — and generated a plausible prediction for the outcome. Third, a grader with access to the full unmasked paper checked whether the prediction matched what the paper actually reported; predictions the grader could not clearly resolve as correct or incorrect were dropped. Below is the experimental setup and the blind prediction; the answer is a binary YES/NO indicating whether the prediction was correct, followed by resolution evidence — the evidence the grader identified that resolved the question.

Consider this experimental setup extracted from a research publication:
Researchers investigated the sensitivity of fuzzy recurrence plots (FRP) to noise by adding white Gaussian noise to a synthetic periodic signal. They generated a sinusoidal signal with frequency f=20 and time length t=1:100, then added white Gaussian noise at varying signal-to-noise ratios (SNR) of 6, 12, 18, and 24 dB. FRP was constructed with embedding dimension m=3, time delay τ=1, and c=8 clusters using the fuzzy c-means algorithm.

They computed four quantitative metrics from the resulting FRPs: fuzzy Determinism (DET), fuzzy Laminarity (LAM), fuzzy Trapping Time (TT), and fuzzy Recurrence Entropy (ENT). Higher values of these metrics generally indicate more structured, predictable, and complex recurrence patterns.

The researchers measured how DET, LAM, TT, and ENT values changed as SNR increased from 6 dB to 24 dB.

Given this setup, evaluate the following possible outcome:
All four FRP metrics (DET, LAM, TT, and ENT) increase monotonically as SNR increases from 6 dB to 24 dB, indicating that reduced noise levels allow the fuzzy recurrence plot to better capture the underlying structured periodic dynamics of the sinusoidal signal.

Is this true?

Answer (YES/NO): YES